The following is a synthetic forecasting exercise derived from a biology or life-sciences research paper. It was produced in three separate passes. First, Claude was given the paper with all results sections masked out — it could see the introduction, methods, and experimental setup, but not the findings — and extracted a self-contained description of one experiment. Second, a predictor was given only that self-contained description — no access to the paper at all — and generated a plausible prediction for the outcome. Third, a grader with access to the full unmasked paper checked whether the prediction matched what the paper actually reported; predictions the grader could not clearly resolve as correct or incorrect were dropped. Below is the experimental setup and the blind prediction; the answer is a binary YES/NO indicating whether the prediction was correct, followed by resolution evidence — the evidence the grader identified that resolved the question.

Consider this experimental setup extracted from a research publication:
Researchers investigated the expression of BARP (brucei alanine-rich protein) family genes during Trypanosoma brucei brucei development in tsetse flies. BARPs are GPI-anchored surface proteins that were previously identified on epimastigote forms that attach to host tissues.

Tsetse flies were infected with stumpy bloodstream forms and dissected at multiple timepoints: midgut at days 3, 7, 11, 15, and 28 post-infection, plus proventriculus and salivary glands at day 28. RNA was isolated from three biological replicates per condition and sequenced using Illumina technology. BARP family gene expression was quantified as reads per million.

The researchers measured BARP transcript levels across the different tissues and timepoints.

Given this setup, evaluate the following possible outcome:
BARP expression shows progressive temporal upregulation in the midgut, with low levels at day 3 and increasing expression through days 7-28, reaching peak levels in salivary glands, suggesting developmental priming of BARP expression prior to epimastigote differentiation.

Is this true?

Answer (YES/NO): NO